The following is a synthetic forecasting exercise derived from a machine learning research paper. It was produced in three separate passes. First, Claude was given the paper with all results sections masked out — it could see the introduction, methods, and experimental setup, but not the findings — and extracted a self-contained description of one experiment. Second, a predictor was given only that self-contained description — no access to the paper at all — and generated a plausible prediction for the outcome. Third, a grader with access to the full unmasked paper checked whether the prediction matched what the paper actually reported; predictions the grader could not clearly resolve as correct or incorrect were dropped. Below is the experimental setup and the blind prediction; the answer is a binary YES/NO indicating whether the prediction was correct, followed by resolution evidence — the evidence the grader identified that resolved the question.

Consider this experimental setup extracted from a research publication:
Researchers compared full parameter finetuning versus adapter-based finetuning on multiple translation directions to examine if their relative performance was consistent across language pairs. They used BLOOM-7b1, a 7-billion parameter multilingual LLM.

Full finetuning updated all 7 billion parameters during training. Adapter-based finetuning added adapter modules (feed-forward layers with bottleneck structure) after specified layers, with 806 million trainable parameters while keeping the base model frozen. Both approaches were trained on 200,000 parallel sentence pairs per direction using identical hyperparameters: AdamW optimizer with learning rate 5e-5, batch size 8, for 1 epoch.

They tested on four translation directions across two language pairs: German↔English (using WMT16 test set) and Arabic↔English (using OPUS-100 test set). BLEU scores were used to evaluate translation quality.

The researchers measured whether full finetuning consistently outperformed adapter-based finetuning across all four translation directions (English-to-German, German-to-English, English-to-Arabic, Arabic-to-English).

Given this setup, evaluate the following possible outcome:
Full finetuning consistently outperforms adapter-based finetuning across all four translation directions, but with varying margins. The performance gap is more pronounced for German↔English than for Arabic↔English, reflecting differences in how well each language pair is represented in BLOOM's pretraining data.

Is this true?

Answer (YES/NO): NO